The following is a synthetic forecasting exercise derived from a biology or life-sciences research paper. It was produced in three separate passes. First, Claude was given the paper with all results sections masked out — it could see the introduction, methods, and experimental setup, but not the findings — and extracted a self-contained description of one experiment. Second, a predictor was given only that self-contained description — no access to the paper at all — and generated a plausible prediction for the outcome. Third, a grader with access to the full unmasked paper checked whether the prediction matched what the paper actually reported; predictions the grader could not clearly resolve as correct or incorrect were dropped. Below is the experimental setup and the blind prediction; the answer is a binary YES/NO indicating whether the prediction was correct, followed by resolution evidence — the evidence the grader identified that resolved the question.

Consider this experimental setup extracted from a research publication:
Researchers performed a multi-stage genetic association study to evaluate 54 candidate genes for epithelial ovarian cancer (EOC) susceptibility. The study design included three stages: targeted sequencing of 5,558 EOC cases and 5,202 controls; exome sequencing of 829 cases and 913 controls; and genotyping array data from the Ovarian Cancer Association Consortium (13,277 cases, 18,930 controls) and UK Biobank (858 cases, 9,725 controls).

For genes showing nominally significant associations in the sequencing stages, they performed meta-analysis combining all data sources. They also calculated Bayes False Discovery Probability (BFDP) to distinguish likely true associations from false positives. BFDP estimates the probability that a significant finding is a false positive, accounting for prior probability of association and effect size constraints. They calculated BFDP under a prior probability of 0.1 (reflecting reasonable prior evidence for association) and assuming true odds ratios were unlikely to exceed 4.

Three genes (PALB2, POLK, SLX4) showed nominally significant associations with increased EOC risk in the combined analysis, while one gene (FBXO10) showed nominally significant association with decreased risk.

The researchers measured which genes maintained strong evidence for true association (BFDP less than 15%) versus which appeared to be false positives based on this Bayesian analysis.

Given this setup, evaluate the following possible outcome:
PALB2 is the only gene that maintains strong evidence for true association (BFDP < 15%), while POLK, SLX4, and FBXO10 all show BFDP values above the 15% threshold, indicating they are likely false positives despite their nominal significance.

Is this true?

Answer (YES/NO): YES